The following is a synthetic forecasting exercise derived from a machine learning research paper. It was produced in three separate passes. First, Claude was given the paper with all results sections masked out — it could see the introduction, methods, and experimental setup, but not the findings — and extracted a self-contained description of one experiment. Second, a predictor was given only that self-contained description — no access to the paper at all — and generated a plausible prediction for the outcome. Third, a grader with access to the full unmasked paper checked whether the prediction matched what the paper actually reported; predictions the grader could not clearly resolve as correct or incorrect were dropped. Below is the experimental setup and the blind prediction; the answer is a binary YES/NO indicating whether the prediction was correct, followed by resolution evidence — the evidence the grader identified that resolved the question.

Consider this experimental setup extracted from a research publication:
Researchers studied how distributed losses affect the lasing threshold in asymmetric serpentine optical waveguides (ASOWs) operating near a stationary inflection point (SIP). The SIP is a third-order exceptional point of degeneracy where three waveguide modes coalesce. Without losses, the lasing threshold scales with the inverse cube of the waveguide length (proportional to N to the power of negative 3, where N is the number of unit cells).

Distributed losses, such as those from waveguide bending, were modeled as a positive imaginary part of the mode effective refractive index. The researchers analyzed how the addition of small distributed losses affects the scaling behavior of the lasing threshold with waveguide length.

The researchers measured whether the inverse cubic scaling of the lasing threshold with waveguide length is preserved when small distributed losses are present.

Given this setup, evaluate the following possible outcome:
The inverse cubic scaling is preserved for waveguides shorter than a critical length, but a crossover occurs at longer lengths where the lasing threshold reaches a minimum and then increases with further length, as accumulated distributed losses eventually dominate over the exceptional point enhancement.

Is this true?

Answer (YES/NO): NO